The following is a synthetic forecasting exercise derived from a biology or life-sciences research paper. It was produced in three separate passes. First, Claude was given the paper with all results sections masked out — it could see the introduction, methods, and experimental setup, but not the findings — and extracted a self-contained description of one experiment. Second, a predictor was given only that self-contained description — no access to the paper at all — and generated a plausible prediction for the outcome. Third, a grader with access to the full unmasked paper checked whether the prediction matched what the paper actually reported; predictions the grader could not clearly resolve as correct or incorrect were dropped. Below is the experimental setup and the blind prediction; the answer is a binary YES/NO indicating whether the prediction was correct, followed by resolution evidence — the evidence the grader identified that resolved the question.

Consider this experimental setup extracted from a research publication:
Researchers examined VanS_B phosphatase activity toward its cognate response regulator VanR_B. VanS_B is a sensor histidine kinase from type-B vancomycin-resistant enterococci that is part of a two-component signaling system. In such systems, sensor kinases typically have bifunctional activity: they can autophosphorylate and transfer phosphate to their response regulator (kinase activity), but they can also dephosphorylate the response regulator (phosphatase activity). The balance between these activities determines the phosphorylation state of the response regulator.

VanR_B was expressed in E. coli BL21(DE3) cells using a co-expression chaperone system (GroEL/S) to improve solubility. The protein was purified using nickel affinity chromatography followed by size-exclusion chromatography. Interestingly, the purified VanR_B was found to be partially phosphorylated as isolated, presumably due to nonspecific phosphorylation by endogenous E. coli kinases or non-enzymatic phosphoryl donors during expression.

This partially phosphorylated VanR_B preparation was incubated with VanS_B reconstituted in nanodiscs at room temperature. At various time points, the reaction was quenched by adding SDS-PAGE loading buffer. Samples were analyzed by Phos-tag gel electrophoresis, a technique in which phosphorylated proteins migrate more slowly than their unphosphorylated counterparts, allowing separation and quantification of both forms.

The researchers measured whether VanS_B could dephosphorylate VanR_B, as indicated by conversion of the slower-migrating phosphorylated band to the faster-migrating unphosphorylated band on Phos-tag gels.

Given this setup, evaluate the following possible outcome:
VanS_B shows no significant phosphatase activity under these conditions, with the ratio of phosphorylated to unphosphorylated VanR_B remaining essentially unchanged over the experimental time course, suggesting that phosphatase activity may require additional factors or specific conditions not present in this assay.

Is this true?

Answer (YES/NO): NO